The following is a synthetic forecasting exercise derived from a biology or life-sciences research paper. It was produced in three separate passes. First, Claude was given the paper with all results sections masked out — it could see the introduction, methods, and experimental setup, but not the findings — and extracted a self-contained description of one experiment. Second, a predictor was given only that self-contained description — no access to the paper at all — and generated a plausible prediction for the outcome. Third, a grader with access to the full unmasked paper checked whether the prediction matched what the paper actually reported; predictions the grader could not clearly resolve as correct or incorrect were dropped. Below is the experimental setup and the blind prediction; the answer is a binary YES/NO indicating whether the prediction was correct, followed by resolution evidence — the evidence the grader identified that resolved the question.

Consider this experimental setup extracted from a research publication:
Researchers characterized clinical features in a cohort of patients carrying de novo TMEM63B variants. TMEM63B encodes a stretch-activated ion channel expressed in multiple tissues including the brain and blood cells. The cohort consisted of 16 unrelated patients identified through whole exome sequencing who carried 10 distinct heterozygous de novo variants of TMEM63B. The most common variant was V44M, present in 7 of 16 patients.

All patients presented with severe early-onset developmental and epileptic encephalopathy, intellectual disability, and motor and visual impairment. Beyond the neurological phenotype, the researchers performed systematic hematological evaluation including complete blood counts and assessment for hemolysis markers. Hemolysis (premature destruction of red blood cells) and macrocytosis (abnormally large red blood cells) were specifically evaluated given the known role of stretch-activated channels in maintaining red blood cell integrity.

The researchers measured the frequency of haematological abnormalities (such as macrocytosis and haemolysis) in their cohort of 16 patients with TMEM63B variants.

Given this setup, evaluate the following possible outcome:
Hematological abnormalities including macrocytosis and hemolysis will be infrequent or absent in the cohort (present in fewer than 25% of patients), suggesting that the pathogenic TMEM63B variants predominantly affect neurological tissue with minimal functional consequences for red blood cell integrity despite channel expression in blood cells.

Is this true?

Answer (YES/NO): NO